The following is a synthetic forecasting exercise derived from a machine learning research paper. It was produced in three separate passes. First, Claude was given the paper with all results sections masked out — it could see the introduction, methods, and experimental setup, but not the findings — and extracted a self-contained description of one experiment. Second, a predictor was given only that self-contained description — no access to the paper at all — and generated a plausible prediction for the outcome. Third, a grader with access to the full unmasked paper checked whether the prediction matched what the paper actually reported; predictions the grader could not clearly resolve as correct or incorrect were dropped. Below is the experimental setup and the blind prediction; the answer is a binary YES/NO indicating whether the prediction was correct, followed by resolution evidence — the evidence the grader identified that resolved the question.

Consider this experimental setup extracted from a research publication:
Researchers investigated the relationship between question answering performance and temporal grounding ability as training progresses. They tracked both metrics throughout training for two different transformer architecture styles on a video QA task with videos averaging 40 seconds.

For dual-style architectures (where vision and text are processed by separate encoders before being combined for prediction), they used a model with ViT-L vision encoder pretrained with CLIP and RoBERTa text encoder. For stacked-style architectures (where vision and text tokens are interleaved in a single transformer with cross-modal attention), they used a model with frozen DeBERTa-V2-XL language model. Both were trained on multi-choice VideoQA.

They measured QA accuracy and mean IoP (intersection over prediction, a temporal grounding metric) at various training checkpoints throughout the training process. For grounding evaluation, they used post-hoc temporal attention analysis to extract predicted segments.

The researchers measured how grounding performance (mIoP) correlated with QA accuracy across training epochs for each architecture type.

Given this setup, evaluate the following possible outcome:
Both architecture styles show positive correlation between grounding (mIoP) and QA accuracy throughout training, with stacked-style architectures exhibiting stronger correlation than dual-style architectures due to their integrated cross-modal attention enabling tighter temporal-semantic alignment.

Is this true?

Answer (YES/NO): NO